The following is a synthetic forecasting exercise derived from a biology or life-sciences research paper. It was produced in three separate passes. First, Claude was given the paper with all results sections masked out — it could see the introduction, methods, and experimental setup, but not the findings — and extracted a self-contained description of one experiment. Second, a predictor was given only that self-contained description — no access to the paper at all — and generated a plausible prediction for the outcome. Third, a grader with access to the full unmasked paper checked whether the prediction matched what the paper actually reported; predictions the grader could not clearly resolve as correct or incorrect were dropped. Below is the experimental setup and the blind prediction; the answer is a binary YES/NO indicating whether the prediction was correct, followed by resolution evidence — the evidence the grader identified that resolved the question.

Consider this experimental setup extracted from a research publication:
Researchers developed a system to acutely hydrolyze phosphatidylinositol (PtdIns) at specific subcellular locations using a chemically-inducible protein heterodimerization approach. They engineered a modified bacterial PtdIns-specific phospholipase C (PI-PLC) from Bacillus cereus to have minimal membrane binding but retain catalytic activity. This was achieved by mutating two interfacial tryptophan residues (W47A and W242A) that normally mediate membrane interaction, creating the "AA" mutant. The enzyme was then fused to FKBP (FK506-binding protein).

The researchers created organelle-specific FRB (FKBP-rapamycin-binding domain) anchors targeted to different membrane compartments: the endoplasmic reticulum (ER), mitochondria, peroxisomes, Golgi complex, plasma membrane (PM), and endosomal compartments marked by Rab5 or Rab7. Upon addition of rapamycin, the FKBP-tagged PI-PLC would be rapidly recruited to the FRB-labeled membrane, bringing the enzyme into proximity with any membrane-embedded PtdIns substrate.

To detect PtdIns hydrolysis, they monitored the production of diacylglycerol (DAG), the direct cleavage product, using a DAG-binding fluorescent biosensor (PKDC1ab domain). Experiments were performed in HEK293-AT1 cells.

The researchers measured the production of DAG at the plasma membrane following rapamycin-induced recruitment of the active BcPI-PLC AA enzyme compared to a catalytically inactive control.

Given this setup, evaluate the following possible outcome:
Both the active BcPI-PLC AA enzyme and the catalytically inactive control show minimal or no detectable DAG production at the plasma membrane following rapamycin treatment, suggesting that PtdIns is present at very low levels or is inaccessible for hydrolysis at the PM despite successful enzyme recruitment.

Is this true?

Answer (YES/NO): YES